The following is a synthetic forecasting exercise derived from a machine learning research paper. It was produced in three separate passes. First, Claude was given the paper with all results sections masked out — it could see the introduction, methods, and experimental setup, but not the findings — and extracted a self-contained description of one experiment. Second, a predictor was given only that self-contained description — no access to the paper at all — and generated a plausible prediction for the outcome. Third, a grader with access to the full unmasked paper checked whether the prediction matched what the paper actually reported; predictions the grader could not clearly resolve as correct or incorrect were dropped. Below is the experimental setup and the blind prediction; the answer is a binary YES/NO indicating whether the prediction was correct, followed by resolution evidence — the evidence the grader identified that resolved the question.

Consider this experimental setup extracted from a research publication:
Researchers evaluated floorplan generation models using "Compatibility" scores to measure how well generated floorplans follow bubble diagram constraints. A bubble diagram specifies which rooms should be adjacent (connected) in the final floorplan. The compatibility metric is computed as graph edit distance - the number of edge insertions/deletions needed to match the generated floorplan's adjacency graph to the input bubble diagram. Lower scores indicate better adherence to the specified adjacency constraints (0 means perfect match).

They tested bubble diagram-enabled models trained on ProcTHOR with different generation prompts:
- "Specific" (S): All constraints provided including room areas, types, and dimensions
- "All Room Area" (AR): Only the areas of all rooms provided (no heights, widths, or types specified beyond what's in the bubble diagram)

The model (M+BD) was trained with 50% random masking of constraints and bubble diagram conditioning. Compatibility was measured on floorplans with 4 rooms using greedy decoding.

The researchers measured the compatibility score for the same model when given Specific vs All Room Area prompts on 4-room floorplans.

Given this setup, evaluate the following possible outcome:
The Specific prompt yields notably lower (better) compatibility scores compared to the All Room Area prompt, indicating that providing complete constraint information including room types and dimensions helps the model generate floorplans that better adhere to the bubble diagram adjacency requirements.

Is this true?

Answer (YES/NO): YES